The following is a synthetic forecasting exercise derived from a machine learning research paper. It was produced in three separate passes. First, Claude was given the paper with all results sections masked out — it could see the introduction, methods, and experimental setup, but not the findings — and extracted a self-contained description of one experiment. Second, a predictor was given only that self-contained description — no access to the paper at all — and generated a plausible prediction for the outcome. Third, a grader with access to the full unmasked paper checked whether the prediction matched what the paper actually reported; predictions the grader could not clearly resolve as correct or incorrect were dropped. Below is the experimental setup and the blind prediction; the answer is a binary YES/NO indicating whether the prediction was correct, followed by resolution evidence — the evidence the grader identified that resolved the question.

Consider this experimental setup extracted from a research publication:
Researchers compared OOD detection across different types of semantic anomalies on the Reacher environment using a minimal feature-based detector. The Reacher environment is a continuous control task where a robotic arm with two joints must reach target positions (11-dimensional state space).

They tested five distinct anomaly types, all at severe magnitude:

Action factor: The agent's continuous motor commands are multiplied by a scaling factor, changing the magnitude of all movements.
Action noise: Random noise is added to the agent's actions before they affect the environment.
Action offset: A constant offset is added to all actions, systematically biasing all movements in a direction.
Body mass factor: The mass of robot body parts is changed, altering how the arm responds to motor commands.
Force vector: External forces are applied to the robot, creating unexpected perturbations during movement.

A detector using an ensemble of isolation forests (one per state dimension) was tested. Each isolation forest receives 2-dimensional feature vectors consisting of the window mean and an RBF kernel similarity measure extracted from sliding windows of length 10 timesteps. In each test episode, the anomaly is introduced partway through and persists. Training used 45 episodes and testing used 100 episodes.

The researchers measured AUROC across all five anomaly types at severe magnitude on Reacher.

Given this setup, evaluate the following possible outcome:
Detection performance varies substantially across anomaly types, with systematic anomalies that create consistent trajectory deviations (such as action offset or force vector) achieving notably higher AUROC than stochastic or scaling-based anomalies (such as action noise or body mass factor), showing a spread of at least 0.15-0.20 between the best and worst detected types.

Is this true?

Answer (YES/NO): NO